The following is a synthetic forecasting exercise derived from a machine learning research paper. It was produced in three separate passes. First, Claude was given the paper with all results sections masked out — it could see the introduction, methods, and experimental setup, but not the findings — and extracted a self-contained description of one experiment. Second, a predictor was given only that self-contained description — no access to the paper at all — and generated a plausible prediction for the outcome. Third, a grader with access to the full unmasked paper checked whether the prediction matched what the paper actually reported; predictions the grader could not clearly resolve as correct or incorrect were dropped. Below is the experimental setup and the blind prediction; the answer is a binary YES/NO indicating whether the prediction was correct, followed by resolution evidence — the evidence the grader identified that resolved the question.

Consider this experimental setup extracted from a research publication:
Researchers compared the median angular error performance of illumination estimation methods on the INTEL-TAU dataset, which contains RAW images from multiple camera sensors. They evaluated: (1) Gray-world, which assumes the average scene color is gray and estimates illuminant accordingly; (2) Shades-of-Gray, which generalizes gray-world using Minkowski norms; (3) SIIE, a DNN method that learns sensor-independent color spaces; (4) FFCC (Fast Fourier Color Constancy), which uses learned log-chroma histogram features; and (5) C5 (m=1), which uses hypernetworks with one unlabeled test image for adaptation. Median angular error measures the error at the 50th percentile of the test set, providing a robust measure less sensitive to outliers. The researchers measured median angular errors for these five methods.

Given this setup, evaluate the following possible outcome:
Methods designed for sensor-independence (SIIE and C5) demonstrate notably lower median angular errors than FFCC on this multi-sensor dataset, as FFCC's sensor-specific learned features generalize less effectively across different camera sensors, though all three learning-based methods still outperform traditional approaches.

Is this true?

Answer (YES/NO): NO